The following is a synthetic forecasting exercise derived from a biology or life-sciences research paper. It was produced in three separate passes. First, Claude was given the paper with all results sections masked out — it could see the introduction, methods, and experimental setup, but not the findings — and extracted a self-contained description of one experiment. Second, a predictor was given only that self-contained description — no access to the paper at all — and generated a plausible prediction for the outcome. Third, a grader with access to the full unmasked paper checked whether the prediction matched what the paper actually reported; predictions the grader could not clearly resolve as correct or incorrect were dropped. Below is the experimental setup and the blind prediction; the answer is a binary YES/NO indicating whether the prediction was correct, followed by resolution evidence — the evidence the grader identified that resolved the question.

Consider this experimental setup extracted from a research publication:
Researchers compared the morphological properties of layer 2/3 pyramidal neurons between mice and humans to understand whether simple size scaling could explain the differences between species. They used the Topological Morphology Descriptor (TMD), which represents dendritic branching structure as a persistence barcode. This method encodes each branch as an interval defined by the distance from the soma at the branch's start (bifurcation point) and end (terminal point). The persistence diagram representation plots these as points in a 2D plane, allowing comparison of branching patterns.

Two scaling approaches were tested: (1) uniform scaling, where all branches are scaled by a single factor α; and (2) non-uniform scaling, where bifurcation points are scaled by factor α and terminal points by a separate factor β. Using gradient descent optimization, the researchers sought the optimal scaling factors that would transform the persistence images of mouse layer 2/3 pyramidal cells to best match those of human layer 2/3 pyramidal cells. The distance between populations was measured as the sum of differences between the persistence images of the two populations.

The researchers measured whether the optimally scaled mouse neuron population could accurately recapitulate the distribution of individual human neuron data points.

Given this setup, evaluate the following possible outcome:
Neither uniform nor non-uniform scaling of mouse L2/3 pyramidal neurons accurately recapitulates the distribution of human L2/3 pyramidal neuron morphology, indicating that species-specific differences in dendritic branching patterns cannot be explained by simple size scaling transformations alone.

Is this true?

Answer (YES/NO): YES